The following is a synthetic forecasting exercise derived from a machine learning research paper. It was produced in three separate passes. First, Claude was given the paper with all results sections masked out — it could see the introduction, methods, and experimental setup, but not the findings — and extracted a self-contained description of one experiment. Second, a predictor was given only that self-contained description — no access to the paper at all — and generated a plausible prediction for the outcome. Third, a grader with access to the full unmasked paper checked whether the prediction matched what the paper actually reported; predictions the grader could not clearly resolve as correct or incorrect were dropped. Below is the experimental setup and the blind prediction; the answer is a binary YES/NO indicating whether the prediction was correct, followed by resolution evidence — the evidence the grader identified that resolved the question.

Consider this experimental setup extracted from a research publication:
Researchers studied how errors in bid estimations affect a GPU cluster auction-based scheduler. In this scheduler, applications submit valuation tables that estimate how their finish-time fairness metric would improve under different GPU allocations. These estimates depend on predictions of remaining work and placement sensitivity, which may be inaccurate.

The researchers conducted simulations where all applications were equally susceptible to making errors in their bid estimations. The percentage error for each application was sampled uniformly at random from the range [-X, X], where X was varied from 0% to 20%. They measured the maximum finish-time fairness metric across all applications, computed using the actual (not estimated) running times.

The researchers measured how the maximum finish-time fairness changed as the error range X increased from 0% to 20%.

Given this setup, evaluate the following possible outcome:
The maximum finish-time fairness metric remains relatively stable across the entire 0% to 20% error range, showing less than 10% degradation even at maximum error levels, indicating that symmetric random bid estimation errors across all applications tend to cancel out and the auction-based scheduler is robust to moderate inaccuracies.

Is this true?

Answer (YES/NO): NO